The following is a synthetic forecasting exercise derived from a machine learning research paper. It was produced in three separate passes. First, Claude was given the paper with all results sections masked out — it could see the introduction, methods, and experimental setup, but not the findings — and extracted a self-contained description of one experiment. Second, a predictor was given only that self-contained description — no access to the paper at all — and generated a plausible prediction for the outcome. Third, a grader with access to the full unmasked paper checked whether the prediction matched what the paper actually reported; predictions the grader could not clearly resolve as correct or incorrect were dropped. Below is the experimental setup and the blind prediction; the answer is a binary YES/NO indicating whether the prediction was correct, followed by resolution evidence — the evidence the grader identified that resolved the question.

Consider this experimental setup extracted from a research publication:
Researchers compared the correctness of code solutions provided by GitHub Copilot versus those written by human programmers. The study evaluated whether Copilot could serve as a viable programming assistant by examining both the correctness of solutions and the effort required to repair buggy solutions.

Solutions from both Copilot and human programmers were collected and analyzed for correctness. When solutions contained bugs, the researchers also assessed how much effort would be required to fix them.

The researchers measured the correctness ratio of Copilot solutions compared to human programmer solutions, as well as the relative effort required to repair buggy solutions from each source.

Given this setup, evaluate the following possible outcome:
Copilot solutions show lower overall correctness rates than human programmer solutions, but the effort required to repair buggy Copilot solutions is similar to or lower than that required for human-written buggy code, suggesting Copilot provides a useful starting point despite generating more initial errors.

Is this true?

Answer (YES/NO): YES